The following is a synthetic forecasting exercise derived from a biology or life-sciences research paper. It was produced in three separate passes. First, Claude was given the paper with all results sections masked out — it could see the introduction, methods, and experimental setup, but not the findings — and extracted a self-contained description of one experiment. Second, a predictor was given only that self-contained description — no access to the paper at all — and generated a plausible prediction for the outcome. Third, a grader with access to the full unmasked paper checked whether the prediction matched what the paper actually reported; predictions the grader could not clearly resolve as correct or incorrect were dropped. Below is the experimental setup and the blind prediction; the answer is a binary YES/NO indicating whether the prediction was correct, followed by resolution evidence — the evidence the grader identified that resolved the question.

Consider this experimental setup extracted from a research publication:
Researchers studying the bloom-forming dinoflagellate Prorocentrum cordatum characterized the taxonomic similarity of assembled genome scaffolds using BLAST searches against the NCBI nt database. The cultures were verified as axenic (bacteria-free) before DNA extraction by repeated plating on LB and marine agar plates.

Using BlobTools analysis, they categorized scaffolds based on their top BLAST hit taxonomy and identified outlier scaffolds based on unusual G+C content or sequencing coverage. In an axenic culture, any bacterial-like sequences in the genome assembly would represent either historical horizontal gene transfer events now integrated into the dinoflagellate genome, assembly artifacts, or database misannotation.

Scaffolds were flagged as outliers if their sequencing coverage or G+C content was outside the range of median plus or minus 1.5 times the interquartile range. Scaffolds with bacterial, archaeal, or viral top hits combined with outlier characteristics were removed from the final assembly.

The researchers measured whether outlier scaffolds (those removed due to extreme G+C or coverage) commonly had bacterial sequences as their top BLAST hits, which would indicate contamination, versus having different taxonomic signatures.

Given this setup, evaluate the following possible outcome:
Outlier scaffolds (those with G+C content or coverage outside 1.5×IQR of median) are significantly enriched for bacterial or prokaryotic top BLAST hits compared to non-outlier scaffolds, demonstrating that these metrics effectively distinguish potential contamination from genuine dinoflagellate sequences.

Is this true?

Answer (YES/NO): NO